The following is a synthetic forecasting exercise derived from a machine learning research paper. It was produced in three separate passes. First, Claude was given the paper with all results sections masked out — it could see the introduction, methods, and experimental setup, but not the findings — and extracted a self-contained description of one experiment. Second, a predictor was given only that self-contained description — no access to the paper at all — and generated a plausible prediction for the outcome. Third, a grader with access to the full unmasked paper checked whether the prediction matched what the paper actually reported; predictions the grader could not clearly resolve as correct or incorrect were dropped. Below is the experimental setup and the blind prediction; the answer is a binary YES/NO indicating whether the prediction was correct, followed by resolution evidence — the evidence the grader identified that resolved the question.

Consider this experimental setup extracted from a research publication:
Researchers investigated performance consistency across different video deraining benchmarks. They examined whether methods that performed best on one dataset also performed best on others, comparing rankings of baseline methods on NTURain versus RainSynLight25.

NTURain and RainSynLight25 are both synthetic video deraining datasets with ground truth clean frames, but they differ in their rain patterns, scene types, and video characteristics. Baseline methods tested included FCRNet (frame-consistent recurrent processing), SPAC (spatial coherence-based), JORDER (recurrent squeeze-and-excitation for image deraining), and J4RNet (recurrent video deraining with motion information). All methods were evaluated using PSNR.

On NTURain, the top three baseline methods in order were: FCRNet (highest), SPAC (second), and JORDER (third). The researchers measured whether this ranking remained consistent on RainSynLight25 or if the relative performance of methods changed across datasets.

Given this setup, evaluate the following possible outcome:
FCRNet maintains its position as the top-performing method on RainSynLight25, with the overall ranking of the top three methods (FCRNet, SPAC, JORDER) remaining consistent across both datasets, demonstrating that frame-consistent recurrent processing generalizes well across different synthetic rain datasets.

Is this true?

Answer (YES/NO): NO